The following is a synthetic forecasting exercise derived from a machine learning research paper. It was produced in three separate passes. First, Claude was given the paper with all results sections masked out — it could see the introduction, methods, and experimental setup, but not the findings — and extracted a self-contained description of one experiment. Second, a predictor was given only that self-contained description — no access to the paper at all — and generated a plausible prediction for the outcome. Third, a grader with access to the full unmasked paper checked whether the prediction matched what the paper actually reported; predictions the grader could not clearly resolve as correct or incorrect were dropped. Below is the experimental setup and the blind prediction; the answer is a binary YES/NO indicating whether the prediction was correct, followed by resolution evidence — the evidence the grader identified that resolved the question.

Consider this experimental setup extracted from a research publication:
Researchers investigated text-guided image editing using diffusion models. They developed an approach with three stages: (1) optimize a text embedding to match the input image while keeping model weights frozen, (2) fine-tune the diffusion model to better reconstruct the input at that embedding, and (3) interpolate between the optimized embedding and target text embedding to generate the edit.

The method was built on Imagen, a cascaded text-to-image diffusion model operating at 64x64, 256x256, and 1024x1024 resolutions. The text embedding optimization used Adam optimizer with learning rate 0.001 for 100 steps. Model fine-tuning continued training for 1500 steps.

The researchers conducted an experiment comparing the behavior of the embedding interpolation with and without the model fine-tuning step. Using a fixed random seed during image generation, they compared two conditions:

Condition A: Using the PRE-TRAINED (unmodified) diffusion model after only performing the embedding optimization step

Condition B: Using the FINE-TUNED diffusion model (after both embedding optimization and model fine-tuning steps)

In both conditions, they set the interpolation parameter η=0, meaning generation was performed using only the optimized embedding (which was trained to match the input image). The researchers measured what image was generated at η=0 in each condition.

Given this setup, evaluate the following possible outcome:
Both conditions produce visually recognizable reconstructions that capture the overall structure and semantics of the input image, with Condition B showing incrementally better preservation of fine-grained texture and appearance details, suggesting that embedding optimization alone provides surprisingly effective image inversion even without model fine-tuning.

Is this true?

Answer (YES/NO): NO